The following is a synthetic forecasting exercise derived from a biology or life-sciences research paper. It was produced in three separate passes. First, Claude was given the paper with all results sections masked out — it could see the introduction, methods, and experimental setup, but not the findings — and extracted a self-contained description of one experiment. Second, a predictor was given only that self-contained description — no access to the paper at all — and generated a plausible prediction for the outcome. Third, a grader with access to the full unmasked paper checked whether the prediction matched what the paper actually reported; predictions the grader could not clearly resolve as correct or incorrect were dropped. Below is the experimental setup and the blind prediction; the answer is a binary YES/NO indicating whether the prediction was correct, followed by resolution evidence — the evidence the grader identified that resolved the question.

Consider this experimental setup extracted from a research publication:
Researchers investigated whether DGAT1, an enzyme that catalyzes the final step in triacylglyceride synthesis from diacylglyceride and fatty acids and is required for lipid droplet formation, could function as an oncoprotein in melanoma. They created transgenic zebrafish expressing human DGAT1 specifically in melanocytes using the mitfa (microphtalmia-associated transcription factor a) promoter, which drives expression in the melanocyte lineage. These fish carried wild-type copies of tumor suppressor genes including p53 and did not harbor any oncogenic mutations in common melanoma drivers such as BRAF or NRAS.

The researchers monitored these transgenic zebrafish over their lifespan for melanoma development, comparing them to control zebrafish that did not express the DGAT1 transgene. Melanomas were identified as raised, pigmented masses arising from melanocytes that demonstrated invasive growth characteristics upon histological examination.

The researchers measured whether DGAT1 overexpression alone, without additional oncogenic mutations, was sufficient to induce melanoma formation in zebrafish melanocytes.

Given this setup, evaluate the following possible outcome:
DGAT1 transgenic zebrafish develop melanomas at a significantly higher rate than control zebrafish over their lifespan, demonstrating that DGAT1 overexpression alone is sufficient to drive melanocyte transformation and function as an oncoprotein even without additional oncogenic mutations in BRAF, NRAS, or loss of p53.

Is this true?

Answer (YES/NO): NO